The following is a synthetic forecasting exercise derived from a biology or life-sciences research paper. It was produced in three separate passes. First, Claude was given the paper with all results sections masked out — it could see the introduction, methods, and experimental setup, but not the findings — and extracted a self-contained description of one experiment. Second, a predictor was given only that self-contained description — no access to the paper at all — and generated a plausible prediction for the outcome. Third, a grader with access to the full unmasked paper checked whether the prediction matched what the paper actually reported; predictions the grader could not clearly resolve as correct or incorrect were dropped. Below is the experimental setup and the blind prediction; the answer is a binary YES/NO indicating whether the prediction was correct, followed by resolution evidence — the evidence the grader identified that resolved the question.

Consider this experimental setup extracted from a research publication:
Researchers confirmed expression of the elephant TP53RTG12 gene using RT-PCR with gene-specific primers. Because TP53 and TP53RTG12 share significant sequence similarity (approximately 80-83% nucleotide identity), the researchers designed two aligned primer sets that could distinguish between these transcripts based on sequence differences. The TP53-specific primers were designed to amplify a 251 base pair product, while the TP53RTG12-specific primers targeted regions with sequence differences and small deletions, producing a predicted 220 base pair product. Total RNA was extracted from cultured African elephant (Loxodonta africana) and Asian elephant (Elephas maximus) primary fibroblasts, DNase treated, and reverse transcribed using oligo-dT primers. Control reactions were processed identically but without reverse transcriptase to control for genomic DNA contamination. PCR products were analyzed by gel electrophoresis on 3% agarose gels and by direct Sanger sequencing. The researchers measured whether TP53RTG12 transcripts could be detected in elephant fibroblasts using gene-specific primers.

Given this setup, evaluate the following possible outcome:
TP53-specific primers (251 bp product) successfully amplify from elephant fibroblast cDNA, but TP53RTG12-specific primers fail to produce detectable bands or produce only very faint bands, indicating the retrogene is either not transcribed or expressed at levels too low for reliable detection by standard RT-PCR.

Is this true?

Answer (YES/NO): NO